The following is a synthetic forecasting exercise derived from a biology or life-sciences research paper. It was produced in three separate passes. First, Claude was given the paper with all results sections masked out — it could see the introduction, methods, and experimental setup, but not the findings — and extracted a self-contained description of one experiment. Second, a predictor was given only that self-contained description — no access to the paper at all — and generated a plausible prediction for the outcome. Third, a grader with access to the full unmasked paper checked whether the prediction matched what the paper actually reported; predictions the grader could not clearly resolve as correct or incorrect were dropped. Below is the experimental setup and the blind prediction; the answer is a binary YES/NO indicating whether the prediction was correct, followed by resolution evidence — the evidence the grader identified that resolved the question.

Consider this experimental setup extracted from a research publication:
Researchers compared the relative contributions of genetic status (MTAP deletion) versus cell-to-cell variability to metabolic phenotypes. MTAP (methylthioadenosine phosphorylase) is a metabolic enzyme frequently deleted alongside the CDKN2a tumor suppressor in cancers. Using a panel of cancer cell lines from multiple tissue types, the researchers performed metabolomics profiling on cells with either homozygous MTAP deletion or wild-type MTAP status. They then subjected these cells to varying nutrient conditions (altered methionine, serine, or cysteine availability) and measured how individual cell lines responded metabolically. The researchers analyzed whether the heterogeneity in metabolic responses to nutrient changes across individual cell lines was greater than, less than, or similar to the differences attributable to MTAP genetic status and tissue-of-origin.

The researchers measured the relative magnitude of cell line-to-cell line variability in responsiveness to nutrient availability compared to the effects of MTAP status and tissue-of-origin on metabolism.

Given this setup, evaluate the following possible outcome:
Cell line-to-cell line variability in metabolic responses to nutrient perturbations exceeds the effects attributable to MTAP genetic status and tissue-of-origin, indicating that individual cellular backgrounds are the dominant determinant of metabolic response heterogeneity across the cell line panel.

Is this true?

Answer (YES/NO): YES